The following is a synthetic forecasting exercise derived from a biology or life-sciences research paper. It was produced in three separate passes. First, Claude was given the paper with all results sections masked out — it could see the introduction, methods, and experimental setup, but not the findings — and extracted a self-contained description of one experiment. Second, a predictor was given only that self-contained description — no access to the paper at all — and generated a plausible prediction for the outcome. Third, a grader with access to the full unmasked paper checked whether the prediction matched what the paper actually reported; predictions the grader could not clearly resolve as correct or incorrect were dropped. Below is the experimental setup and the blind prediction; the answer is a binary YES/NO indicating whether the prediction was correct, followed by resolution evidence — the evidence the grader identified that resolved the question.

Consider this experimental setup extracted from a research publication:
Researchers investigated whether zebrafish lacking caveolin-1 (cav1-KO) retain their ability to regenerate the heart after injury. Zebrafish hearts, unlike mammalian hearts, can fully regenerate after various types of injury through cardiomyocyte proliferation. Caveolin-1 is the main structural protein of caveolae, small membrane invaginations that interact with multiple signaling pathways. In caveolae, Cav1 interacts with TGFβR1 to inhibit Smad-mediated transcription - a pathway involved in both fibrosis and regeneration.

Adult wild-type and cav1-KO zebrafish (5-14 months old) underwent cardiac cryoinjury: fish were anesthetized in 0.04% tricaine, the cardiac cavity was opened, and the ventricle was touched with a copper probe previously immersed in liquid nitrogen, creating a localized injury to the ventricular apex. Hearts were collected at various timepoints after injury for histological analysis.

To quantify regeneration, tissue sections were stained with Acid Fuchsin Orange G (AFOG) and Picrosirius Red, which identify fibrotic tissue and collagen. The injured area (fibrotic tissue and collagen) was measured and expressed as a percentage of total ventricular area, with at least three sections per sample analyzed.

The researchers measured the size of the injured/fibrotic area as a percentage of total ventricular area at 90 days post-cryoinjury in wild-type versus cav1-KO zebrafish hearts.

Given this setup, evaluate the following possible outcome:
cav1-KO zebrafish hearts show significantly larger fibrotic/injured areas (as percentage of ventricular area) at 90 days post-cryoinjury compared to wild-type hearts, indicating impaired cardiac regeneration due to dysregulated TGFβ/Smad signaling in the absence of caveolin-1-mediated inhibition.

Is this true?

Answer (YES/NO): NO